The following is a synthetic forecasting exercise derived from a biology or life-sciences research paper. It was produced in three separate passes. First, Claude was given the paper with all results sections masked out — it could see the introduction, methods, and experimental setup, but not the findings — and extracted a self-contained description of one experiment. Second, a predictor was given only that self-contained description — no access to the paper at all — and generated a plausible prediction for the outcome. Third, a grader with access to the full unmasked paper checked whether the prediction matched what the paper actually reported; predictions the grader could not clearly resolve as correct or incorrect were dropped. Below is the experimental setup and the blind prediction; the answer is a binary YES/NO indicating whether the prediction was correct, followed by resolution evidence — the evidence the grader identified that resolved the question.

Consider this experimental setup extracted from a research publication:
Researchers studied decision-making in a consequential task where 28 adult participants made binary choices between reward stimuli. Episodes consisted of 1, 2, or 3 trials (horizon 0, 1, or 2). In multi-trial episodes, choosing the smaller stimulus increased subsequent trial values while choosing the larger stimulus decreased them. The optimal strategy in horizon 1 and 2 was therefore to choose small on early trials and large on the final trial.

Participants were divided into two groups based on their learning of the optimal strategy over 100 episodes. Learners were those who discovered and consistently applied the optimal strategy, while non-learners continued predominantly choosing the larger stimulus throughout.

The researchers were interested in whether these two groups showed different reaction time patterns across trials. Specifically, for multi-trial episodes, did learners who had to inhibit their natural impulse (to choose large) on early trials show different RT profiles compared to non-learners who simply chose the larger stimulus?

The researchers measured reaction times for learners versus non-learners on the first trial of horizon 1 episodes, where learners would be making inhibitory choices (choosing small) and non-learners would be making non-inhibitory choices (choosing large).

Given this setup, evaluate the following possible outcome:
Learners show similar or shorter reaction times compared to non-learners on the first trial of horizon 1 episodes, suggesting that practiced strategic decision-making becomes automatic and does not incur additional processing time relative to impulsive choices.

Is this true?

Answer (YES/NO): NO